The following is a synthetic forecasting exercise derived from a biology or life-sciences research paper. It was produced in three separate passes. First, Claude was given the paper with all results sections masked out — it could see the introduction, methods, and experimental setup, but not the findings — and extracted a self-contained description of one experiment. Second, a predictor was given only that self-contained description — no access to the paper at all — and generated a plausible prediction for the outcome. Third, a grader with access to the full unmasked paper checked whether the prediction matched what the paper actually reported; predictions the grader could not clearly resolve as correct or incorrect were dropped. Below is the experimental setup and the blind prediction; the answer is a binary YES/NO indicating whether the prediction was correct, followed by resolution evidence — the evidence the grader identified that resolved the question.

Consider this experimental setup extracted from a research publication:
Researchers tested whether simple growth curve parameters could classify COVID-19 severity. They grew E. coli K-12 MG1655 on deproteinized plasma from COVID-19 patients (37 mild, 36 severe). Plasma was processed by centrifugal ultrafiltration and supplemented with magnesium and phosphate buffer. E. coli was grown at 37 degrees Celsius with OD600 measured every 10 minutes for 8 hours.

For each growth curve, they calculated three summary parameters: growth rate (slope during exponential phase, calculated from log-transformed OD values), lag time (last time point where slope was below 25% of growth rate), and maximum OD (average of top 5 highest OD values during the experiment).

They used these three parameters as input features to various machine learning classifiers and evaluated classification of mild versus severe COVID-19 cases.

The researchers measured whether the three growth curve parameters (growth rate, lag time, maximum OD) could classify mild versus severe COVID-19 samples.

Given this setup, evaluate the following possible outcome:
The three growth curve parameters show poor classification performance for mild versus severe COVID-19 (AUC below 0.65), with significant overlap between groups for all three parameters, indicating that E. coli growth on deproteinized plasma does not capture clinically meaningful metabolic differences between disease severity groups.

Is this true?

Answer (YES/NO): NO